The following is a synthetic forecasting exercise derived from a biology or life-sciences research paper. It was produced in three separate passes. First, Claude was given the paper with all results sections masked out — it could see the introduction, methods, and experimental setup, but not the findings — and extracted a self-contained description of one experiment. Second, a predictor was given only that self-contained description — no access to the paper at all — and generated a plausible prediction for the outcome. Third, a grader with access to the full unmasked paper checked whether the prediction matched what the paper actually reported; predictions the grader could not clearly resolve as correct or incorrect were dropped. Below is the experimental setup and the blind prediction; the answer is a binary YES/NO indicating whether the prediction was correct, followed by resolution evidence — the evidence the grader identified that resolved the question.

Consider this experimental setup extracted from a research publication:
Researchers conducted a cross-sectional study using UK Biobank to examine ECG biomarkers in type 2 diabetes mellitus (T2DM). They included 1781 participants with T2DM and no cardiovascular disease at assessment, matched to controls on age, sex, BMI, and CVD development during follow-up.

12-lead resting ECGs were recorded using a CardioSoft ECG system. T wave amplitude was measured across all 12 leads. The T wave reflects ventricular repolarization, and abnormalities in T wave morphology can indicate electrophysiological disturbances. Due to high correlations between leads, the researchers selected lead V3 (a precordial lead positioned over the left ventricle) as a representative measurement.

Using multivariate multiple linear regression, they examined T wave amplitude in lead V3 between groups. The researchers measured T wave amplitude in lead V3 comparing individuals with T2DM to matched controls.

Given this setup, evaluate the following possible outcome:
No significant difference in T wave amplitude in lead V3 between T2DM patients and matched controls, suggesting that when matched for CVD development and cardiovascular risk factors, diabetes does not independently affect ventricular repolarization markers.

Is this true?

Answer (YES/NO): NO